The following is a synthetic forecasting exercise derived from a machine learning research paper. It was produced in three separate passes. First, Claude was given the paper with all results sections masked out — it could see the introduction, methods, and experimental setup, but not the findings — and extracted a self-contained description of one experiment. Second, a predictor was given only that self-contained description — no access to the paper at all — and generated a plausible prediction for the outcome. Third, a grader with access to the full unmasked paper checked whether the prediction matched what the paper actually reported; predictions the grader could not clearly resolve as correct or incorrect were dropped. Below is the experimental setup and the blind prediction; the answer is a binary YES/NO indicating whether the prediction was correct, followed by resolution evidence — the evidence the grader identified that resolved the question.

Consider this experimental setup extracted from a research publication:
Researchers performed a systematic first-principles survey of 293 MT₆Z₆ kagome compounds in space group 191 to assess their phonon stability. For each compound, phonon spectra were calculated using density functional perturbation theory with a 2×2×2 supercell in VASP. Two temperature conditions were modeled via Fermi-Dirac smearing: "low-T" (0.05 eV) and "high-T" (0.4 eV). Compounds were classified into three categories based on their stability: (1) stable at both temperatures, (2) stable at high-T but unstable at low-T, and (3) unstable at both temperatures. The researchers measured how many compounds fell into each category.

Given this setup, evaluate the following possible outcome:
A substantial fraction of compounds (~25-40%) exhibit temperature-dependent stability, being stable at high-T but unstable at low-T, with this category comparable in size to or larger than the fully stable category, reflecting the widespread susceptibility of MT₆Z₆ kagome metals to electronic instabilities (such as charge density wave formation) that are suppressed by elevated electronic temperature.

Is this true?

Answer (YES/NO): NO